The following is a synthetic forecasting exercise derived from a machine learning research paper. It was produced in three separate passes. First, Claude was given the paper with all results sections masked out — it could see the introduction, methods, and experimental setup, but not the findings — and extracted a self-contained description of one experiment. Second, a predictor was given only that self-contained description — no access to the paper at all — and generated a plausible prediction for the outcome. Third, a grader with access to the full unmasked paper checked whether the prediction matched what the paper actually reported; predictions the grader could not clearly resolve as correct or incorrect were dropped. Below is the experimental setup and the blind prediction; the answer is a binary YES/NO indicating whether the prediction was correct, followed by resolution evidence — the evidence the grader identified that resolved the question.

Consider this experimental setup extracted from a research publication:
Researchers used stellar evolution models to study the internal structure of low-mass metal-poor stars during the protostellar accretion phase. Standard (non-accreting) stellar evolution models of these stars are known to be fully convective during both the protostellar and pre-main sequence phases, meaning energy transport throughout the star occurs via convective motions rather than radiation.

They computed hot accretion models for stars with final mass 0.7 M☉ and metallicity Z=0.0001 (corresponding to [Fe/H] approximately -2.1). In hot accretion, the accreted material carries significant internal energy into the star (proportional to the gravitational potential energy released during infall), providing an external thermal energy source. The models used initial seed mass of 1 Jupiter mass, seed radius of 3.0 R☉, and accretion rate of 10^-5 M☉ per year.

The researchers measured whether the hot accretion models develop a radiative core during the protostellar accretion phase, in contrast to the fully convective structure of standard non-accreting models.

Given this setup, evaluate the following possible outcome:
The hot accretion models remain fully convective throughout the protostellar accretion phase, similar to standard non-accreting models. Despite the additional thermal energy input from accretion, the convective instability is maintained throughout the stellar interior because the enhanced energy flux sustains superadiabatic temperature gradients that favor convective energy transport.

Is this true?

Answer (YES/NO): NO